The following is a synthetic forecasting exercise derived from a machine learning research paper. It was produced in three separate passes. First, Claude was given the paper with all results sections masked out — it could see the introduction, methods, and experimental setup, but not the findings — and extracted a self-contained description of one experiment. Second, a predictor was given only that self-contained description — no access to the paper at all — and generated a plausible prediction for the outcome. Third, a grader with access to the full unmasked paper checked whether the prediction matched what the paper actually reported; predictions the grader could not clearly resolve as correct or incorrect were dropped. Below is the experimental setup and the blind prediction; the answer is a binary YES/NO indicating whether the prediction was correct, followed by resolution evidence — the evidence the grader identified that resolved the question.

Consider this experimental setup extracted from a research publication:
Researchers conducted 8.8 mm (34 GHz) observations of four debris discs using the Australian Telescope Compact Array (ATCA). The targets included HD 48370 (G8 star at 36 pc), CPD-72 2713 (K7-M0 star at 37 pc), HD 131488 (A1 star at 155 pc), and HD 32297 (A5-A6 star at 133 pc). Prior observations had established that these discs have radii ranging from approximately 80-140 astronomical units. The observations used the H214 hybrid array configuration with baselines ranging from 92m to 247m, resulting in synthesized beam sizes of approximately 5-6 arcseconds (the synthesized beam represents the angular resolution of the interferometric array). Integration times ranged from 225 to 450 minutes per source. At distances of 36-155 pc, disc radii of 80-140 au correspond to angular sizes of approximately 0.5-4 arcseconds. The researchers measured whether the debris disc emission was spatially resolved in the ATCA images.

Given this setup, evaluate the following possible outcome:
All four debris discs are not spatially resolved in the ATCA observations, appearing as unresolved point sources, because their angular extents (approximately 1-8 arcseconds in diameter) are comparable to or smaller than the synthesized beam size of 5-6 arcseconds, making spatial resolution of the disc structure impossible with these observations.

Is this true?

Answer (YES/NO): YES